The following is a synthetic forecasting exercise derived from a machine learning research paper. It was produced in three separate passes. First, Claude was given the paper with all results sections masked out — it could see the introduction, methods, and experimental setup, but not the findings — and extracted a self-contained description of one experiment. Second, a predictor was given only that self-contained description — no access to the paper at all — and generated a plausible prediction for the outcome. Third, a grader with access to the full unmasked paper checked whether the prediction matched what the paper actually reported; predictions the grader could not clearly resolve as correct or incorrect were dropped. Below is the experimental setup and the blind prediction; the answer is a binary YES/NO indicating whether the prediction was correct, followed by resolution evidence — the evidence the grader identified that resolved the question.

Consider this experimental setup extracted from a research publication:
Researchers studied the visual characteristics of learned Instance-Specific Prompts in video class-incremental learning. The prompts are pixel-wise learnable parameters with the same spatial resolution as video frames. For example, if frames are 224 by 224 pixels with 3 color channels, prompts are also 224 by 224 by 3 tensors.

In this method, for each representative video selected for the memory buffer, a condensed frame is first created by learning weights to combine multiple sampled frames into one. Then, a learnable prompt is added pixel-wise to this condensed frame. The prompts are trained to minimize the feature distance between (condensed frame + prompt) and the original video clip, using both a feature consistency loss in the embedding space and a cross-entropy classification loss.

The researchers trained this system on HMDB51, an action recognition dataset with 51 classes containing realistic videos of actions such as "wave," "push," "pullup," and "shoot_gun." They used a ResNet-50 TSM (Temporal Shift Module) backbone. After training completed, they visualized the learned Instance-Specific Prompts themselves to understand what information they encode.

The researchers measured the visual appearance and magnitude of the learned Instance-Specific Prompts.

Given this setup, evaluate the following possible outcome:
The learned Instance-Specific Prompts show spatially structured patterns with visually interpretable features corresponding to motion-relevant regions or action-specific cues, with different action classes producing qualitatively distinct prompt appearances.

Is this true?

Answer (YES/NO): NO